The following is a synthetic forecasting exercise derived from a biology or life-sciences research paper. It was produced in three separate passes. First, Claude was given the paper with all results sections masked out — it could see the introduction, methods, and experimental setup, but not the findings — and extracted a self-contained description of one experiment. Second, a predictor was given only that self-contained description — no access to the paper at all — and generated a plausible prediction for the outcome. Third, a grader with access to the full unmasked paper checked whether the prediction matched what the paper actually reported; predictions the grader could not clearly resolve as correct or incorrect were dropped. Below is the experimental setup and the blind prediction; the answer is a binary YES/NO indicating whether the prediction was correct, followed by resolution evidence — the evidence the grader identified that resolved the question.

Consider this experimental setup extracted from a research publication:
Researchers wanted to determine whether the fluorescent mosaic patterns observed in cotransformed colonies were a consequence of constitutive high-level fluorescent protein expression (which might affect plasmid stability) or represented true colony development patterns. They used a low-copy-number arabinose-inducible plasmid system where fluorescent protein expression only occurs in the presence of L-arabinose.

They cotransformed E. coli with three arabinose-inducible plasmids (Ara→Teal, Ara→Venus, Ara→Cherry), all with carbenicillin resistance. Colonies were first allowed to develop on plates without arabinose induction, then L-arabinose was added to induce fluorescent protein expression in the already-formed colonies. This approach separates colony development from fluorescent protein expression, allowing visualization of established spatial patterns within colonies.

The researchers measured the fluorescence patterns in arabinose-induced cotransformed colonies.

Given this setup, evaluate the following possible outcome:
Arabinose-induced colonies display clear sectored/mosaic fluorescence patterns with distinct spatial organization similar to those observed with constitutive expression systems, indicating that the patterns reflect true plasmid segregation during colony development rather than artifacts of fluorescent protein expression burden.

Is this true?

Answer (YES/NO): YES